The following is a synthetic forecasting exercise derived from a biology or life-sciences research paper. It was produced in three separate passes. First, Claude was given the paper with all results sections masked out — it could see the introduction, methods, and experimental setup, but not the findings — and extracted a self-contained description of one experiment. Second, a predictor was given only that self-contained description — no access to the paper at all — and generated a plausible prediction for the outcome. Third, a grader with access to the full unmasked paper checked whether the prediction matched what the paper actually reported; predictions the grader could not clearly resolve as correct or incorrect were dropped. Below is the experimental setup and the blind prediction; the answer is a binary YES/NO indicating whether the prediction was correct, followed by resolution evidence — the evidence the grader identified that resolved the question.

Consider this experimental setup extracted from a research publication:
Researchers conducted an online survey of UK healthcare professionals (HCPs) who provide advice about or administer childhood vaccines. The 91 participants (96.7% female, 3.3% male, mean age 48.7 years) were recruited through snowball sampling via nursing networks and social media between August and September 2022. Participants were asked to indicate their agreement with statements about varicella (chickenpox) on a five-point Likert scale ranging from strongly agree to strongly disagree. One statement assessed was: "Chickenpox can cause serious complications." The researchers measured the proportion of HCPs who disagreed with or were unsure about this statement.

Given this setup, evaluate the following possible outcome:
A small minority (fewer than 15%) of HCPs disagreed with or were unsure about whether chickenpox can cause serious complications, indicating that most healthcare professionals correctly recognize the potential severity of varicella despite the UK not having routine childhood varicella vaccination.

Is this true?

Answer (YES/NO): NO